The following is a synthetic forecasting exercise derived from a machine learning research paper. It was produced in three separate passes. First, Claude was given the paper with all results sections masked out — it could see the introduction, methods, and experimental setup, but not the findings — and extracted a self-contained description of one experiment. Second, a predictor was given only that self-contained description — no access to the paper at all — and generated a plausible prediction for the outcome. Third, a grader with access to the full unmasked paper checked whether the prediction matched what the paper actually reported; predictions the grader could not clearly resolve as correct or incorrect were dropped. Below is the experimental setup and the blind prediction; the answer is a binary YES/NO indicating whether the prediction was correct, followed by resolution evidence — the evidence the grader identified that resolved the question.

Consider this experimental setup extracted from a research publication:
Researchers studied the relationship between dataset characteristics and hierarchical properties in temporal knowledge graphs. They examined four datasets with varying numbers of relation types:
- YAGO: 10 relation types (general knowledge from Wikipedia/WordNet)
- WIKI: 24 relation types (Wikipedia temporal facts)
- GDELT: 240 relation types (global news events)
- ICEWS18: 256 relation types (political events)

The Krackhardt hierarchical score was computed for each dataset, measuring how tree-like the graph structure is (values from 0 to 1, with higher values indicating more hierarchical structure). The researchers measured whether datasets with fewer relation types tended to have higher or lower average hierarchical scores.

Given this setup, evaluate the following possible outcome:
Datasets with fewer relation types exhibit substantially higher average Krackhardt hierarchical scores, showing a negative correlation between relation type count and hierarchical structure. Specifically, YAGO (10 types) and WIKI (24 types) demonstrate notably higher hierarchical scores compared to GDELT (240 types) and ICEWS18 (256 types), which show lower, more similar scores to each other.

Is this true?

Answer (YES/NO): YES